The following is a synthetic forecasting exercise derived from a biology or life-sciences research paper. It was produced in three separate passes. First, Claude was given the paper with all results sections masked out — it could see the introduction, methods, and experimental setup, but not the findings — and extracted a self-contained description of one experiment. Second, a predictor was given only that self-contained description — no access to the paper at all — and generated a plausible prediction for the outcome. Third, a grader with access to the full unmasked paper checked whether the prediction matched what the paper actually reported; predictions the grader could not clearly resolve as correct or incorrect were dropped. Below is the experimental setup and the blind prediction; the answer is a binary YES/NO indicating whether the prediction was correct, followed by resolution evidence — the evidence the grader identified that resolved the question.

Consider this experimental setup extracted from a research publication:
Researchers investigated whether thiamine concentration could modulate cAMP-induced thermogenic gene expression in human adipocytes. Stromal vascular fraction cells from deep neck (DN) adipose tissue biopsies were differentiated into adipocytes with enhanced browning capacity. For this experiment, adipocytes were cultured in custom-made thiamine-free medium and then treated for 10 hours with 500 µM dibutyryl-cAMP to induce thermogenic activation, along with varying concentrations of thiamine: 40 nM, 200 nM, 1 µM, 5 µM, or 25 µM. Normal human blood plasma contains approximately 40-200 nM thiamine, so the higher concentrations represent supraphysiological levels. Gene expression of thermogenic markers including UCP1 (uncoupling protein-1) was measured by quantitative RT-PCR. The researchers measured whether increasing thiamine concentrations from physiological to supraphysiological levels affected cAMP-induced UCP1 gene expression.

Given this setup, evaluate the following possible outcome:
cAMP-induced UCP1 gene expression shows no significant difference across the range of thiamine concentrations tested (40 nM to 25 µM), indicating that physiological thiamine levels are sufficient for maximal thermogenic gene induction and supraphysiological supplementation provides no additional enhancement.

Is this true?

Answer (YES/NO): NO